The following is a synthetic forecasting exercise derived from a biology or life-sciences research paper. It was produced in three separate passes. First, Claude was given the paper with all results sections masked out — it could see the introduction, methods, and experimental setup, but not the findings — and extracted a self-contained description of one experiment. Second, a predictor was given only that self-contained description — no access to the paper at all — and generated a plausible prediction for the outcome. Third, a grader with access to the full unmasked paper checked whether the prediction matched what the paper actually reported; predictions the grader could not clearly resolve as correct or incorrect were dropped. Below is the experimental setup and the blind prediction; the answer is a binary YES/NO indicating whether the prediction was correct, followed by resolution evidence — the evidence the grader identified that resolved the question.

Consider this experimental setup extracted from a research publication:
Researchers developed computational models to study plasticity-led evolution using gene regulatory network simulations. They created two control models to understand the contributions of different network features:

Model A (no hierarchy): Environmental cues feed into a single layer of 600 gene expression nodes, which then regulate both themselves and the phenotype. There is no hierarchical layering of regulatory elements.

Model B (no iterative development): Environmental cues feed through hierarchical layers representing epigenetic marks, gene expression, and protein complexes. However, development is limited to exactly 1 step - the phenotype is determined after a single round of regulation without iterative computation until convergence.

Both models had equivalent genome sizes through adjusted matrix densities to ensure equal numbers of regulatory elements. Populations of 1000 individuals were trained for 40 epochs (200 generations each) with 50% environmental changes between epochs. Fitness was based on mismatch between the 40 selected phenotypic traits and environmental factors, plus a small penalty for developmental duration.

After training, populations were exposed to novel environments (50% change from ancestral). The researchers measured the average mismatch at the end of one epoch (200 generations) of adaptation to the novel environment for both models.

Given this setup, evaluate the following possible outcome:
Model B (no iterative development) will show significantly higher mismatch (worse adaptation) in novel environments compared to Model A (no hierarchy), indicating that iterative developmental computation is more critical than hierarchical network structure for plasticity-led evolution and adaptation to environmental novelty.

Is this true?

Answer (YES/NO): NO